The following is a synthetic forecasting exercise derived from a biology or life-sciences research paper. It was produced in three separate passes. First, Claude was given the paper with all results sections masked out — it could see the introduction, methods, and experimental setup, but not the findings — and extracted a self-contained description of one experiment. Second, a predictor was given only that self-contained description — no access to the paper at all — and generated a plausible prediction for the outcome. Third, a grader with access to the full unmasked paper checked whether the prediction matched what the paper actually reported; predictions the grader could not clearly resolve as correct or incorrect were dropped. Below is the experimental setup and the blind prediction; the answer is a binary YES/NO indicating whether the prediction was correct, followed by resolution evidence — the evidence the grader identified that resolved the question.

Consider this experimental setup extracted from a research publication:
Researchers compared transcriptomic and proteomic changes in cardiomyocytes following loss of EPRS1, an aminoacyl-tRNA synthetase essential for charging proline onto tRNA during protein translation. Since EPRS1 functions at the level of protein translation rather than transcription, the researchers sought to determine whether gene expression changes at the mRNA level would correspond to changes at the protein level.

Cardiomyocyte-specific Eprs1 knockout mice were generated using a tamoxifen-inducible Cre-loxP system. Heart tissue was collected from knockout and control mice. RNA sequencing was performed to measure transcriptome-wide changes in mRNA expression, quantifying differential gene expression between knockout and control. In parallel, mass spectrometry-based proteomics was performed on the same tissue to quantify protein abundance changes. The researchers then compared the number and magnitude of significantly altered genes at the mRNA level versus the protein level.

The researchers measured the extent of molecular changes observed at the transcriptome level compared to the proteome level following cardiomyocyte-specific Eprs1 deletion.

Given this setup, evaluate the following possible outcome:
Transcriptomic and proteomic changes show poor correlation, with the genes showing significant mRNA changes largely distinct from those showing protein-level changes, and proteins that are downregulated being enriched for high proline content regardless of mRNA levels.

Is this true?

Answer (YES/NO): YES